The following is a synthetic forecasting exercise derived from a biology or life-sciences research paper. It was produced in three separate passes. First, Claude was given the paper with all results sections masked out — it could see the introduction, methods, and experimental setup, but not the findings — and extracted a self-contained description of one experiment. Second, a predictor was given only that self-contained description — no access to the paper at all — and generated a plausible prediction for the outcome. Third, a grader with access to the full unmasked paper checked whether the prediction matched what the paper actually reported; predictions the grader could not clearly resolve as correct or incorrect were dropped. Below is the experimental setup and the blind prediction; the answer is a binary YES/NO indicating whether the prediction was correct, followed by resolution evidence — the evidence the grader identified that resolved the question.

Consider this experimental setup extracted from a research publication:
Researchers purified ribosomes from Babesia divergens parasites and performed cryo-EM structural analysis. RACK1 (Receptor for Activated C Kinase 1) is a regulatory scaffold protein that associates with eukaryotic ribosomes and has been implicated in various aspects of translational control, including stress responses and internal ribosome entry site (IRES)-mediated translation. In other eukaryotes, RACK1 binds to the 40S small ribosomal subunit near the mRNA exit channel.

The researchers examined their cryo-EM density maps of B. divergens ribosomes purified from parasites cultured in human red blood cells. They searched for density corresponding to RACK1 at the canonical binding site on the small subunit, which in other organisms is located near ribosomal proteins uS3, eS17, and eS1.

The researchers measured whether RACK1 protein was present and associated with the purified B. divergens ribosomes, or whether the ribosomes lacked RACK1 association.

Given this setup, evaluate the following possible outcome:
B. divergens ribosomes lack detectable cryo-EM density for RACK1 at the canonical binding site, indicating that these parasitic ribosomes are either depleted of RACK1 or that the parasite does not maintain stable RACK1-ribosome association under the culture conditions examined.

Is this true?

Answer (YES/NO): NO